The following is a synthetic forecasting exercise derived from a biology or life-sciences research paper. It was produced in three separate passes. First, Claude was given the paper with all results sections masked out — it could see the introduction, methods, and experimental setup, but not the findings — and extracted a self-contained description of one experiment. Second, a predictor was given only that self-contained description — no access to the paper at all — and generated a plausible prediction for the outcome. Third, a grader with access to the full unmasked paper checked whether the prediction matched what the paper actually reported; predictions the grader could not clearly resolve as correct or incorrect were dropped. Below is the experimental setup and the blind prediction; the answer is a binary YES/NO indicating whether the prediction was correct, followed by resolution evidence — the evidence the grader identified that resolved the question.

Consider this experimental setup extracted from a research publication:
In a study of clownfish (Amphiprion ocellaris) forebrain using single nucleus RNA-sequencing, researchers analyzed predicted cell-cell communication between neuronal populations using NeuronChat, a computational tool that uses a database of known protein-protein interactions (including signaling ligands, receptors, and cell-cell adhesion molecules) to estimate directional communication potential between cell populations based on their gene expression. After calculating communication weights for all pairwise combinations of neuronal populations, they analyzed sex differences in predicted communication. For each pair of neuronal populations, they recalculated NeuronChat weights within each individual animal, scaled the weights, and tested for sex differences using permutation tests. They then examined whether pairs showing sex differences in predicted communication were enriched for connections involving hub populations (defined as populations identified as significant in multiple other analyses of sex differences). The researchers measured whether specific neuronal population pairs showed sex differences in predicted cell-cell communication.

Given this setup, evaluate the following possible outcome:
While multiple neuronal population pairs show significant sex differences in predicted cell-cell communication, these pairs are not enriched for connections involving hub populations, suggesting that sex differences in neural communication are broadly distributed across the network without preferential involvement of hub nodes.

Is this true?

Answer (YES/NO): NO